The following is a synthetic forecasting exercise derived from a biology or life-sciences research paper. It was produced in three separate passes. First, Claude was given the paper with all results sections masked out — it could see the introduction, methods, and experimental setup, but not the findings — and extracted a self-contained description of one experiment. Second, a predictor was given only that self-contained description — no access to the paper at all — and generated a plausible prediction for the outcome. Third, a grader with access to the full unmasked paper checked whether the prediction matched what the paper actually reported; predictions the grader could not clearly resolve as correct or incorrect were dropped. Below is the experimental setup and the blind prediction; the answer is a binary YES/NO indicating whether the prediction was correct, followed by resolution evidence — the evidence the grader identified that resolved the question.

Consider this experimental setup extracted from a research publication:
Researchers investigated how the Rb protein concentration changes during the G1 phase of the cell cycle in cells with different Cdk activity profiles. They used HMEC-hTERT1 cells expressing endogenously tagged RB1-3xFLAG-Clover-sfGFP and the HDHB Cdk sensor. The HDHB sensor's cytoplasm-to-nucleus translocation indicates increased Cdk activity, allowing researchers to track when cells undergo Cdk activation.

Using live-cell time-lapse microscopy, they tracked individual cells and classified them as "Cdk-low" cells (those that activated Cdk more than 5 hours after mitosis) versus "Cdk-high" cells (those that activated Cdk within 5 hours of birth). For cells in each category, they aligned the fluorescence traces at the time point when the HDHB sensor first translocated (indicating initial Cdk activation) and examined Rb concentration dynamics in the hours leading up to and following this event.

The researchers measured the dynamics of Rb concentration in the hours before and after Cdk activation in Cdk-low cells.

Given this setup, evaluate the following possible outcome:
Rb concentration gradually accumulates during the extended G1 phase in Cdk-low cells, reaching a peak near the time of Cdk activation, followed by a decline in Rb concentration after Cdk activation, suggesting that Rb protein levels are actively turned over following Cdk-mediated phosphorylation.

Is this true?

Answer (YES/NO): NO